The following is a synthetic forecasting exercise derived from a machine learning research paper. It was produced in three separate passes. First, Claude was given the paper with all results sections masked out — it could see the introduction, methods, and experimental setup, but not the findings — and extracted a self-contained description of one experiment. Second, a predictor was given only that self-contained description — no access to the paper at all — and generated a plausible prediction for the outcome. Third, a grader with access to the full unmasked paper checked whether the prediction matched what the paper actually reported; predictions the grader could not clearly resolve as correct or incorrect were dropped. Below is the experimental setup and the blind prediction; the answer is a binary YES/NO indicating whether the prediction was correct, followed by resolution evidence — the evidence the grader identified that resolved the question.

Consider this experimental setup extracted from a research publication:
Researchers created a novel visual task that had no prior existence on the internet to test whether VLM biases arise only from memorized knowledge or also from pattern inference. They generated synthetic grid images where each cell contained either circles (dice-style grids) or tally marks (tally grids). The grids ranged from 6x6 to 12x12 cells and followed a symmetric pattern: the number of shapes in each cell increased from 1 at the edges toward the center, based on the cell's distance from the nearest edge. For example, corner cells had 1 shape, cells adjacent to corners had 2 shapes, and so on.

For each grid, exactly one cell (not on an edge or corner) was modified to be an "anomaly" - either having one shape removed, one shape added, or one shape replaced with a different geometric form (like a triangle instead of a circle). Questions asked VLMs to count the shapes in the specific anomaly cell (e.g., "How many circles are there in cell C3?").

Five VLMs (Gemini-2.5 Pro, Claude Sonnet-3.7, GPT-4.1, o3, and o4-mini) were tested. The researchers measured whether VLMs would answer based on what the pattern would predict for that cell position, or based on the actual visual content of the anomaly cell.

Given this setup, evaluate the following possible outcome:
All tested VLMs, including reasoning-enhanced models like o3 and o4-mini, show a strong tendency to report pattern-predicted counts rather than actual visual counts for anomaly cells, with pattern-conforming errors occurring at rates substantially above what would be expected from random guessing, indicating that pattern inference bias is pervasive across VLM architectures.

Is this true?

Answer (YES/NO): YES